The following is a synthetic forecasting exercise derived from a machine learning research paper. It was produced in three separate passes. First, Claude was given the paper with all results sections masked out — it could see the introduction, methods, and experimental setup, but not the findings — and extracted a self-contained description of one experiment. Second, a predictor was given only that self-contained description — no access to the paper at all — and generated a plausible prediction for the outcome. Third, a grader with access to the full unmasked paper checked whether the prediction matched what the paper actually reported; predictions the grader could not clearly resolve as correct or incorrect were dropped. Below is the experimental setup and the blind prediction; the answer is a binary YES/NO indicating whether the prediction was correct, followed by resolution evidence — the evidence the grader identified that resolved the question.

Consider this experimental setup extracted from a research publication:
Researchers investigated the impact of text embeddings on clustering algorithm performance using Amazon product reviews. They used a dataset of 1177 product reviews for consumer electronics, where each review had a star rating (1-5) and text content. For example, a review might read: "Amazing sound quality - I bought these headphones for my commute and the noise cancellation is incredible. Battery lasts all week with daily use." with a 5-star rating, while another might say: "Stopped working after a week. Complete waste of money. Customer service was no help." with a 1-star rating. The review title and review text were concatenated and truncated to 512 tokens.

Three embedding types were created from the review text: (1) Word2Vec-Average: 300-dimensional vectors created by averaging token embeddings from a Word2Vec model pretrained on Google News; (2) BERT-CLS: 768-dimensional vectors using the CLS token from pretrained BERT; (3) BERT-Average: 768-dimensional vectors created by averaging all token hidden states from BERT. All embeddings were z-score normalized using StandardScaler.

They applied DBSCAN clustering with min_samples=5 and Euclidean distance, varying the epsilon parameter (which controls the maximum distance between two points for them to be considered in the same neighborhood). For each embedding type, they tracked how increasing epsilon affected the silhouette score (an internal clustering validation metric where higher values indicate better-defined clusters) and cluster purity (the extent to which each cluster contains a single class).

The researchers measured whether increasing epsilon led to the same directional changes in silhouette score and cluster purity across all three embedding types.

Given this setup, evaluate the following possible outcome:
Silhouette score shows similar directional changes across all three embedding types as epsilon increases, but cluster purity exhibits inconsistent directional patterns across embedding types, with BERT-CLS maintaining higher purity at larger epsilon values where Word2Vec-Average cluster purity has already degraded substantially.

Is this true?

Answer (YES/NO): NO